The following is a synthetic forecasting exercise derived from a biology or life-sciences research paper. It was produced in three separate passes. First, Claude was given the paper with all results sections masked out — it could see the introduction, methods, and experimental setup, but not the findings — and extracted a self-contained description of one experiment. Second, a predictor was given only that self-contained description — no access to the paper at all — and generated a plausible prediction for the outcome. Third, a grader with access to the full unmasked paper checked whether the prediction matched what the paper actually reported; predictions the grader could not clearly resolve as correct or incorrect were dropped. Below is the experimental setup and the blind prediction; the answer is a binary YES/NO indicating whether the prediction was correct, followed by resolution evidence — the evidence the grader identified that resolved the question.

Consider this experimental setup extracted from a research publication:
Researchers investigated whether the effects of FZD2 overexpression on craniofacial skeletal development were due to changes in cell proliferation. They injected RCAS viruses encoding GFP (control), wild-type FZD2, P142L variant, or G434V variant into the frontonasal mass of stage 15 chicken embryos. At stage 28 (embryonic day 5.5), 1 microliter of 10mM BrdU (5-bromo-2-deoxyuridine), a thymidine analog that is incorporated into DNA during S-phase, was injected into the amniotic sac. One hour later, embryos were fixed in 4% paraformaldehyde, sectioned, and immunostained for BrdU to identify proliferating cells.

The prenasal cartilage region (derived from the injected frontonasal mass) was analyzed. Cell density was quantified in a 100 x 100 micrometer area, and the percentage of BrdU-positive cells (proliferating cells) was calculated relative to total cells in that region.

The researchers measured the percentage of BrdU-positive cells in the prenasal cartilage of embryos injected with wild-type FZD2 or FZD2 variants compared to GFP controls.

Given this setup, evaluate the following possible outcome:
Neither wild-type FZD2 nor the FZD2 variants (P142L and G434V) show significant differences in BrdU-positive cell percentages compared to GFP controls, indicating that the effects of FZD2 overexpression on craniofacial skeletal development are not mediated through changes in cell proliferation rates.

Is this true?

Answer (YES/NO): YES